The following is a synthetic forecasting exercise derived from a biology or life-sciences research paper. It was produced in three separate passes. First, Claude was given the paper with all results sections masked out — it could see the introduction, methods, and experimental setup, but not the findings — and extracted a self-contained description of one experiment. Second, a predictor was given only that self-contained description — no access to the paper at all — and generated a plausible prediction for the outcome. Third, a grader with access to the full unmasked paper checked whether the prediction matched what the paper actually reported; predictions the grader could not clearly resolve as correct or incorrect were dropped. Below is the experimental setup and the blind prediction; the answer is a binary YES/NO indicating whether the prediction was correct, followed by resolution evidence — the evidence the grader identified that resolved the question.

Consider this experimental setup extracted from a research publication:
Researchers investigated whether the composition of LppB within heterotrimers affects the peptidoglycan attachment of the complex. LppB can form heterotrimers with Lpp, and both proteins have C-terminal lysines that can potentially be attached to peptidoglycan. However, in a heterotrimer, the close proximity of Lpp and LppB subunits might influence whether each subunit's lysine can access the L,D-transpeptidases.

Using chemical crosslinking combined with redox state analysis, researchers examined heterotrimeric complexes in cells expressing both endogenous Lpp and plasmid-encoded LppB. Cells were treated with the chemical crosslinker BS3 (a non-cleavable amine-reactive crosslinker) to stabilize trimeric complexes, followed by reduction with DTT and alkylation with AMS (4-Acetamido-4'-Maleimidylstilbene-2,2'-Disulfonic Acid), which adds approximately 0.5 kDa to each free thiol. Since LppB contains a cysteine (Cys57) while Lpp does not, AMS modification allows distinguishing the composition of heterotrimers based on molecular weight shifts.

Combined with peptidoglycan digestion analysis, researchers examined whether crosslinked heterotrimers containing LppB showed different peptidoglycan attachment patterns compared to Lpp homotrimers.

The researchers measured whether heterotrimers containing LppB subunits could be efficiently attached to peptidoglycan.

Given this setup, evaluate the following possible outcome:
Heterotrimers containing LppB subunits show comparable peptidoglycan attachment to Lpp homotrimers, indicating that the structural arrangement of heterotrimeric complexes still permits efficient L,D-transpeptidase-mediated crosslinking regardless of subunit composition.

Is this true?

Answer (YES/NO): NO